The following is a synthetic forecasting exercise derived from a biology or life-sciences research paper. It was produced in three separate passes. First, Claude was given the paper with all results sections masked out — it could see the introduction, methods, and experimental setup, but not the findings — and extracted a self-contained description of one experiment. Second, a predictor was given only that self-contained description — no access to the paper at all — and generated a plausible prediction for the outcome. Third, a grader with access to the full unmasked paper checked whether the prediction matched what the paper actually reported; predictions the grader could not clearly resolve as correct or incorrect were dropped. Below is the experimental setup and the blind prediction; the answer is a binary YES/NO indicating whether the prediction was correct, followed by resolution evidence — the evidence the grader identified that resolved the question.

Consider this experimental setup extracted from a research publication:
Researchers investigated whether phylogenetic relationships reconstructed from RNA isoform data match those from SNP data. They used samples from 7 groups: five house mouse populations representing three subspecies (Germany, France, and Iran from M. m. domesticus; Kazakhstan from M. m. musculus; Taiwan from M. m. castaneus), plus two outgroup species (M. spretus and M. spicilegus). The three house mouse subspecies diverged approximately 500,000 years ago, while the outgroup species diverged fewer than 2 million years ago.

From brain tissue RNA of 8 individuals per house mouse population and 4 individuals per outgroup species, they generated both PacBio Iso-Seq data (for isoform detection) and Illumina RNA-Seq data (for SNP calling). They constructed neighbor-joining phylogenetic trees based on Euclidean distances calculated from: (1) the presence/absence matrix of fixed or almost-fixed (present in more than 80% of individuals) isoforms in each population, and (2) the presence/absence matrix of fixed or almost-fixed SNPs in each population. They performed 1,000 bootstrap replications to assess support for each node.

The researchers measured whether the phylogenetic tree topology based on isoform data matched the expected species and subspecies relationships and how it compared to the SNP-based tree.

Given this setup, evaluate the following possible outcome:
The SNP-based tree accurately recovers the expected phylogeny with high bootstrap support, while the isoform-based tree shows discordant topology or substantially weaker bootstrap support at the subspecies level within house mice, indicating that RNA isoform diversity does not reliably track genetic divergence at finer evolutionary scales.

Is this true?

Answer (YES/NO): NO